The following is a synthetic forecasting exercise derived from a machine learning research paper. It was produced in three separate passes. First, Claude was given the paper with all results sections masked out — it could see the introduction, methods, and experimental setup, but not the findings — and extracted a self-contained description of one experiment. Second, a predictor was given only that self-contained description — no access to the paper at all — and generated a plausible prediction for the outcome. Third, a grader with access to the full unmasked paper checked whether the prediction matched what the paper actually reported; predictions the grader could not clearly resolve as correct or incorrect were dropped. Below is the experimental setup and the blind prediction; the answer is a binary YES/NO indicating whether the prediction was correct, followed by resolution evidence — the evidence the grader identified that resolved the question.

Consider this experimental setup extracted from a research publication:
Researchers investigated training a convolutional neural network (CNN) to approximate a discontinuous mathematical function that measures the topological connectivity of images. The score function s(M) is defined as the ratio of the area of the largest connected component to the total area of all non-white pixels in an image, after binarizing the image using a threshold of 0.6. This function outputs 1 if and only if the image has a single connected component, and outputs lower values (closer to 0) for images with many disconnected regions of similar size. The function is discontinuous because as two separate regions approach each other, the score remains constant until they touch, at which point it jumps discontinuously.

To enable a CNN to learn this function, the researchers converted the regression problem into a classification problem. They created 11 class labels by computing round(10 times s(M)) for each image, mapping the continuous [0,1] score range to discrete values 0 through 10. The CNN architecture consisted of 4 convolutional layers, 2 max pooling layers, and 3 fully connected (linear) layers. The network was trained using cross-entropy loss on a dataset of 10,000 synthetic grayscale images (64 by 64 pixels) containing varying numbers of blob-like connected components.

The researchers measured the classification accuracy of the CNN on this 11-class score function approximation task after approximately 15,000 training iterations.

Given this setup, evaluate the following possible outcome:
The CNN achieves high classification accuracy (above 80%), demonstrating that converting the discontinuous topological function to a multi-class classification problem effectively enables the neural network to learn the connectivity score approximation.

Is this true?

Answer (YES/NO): NO